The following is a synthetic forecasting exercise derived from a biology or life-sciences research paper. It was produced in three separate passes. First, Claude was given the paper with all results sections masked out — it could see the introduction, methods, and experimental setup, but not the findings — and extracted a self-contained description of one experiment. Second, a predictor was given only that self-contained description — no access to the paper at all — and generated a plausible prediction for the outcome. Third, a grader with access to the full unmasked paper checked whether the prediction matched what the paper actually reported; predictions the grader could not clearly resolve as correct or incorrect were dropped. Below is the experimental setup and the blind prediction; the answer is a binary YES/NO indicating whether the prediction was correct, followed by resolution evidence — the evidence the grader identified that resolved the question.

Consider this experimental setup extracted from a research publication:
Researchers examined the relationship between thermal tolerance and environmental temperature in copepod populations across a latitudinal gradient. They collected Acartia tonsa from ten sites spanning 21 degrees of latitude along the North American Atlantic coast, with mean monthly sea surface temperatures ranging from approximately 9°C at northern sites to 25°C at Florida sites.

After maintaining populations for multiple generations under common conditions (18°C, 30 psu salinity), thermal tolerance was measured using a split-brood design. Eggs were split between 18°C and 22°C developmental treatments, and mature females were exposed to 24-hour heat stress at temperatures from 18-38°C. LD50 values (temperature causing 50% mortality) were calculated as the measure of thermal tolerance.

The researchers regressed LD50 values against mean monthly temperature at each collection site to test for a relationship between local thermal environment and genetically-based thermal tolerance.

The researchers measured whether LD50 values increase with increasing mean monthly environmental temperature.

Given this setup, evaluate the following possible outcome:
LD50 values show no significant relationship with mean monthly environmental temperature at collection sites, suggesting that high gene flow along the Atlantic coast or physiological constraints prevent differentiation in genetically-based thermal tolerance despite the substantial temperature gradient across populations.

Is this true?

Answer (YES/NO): NO